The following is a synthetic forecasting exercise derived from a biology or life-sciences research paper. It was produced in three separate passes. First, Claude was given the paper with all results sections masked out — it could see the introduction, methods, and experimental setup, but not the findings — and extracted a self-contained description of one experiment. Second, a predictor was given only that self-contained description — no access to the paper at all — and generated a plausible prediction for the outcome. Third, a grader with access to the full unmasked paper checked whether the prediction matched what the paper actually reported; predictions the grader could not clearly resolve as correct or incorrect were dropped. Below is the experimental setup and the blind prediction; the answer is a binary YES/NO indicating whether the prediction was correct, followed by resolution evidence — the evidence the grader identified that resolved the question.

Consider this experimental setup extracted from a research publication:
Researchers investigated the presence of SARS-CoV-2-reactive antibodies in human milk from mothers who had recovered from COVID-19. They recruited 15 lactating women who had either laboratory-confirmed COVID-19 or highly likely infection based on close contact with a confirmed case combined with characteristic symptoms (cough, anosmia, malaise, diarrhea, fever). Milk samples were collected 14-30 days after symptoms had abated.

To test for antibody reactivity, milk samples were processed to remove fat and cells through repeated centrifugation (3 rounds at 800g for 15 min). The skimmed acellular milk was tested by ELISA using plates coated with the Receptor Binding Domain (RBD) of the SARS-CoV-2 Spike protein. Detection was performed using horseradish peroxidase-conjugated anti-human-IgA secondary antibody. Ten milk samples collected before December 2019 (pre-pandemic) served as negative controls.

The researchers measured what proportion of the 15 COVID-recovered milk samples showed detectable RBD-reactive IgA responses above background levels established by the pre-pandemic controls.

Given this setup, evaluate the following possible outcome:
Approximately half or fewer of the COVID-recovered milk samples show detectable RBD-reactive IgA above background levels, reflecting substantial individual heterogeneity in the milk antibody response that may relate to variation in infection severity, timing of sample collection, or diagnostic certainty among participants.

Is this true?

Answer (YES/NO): NO